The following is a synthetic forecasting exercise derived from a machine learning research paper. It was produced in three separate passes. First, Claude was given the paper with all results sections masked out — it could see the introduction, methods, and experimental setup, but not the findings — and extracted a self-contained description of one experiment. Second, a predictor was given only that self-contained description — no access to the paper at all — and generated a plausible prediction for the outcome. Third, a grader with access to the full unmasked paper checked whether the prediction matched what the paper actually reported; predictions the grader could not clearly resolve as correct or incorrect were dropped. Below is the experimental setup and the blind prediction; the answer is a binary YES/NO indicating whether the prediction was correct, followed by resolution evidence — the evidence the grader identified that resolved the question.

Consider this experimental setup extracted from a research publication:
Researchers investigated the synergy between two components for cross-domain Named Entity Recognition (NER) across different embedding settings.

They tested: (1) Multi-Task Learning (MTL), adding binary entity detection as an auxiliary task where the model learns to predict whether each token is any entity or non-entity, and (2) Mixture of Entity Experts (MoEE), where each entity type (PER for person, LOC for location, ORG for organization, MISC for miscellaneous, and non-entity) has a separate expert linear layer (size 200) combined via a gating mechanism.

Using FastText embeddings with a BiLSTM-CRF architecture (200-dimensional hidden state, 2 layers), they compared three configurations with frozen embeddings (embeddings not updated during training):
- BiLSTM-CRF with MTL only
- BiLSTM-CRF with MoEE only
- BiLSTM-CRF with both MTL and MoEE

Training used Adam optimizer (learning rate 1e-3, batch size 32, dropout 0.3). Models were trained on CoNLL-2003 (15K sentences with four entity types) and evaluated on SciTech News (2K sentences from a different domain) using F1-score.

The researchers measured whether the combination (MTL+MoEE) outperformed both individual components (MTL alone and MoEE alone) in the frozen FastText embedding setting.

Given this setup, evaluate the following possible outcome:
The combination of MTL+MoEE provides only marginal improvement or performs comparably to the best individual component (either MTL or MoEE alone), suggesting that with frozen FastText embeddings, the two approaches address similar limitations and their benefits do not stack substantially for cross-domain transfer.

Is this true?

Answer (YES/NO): YES